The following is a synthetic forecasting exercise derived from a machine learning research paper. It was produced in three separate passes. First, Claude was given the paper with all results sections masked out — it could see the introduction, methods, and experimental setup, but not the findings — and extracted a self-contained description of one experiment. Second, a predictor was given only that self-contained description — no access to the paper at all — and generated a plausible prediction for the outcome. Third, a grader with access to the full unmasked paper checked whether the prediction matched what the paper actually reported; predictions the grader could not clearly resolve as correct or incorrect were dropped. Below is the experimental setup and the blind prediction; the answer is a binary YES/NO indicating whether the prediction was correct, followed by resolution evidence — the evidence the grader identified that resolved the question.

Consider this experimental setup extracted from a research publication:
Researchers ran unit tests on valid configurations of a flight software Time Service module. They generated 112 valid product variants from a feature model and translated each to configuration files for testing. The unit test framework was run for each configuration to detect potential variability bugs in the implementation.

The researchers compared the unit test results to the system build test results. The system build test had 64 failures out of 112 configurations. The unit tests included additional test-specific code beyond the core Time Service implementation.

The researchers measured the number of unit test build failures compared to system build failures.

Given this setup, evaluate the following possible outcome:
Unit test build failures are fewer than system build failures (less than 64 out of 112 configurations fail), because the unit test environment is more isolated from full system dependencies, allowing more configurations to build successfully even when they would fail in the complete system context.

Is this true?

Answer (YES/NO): NO